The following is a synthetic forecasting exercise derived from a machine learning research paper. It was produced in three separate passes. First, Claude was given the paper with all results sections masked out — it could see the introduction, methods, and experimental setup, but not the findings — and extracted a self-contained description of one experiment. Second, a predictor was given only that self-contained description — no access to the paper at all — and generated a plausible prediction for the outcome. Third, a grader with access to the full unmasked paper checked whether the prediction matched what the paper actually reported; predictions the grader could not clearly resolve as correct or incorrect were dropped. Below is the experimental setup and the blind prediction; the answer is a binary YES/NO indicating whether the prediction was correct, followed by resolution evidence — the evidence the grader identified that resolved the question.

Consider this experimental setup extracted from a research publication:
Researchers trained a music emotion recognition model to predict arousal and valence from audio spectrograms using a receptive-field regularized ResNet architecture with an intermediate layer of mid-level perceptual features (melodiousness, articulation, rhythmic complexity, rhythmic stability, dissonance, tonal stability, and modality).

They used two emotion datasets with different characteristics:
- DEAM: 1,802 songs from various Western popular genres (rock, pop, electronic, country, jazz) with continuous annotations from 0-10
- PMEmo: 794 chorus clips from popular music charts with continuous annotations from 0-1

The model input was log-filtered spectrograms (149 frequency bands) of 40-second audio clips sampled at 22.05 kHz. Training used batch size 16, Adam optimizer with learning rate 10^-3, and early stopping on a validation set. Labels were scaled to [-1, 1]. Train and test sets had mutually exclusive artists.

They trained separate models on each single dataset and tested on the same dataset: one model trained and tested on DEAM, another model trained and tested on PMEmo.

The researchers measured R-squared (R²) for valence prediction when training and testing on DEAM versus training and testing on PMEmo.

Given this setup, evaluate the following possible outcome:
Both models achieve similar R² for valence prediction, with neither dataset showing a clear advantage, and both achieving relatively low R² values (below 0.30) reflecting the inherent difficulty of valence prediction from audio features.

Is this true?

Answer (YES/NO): NO